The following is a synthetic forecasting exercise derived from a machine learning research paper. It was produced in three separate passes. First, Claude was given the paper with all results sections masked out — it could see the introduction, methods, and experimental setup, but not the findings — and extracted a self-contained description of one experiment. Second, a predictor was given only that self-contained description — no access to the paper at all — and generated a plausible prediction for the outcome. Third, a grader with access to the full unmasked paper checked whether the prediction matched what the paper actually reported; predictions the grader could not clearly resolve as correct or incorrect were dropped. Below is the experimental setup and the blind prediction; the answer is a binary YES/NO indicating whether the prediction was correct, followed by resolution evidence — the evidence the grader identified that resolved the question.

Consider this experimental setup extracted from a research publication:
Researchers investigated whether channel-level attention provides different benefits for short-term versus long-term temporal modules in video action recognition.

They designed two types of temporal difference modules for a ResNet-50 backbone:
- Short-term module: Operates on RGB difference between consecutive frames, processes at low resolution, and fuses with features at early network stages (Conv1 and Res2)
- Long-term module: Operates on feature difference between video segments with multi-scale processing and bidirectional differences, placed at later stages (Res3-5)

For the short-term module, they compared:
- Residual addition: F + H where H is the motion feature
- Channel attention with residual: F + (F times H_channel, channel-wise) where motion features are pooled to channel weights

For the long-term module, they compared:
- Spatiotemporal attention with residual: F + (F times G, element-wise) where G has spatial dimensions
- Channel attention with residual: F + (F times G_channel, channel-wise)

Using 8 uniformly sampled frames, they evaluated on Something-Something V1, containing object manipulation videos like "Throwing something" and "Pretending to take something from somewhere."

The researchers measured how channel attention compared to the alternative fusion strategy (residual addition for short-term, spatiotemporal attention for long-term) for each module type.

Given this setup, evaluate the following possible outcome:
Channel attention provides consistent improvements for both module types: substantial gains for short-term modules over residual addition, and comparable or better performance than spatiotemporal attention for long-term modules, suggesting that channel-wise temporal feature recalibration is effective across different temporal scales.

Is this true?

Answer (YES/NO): NO